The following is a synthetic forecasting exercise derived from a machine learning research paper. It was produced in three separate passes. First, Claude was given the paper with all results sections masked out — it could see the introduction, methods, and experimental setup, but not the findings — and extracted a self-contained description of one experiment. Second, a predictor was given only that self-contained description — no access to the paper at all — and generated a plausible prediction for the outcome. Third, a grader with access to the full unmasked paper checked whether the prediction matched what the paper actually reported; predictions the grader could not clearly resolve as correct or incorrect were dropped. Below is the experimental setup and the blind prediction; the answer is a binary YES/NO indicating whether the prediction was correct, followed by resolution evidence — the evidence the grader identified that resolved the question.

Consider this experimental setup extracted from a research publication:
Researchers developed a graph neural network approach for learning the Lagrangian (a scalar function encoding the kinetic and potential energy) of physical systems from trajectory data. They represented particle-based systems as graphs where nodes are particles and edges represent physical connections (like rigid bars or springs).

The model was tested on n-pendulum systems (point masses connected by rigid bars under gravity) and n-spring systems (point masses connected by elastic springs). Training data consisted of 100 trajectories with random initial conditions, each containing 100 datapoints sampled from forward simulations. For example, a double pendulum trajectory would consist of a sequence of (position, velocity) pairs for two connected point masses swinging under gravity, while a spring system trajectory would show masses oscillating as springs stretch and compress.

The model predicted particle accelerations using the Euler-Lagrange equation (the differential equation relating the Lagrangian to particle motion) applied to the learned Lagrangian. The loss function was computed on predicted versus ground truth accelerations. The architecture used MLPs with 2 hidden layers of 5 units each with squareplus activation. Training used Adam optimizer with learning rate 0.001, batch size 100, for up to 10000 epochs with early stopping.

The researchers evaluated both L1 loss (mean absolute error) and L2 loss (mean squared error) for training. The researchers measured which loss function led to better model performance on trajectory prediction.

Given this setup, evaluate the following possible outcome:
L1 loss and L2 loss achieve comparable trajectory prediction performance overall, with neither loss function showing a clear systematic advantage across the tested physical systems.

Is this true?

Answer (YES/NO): NO